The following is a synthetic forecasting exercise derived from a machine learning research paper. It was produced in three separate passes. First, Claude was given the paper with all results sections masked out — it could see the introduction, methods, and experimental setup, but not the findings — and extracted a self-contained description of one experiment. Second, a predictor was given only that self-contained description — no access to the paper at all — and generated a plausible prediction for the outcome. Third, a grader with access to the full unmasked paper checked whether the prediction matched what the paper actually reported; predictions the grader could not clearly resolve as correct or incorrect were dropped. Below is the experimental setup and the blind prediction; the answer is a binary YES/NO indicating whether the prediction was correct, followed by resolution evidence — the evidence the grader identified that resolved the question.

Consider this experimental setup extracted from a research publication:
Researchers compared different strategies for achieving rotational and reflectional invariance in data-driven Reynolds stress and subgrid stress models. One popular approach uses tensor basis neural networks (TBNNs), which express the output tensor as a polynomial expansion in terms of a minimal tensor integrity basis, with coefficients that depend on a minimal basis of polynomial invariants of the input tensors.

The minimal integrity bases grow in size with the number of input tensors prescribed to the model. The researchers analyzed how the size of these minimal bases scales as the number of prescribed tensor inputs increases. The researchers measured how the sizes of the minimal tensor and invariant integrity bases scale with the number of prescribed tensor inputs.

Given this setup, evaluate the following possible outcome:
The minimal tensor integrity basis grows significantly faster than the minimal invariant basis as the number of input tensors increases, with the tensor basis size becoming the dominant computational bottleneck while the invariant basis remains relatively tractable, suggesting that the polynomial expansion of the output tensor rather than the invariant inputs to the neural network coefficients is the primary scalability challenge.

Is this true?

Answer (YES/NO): NO